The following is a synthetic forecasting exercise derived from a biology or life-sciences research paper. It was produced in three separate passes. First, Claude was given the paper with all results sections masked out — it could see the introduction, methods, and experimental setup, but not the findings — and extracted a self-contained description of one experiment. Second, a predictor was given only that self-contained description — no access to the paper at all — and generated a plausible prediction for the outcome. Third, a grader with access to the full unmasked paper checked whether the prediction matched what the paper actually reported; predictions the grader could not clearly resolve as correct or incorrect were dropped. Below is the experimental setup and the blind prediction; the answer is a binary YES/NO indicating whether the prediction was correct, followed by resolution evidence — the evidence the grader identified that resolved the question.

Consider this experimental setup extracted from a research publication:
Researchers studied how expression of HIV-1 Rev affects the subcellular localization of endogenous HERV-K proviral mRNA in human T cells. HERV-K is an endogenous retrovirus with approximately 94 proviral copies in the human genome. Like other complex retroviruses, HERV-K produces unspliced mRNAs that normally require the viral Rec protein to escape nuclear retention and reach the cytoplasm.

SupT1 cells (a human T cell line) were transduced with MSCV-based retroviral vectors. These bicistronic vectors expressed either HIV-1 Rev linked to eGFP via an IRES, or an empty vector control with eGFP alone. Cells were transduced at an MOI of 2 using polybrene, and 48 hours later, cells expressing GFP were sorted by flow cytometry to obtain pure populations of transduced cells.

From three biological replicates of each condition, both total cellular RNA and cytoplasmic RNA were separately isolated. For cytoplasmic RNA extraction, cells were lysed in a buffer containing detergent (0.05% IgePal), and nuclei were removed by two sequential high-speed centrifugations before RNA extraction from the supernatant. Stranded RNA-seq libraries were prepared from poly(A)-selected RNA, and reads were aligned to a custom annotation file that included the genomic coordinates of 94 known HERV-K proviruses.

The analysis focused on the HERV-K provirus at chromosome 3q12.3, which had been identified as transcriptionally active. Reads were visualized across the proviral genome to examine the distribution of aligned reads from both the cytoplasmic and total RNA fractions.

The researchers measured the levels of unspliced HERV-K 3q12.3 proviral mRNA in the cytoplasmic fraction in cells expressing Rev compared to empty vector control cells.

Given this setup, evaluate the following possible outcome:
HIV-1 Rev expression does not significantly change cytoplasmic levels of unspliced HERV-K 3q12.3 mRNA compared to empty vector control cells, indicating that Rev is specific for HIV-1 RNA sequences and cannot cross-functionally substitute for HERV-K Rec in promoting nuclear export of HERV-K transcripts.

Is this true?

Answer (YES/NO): NO